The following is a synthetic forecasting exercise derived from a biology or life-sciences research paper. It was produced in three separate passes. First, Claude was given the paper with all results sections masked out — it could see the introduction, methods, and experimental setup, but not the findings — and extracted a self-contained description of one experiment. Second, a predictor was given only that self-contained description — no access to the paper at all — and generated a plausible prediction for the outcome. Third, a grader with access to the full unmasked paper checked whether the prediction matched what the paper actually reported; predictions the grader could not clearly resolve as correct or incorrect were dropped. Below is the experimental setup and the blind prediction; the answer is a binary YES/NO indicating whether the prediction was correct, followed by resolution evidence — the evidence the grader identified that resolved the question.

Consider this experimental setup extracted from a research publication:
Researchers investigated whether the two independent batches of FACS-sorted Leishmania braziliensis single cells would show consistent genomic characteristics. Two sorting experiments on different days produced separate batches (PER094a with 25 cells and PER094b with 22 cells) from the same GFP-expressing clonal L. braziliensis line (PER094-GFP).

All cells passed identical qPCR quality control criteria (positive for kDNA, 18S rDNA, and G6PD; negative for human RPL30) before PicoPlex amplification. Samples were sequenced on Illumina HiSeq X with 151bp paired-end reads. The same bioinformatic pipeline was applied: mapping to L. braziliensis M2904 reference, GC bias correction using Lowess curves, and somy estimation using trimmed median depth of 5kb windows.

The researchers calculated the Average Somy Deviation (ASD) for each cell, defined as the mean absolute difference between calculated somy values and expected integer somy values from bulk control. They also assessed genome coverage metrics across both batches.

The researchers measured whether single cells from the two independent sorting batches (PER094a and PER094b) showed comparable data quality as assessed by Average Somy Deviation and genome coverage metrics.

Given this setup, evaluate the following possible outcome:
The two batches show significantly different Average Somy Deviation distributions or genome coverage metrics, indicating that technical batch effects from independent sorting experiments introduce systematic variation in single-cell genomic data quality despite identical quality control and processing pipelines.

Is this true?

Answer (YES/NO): NO